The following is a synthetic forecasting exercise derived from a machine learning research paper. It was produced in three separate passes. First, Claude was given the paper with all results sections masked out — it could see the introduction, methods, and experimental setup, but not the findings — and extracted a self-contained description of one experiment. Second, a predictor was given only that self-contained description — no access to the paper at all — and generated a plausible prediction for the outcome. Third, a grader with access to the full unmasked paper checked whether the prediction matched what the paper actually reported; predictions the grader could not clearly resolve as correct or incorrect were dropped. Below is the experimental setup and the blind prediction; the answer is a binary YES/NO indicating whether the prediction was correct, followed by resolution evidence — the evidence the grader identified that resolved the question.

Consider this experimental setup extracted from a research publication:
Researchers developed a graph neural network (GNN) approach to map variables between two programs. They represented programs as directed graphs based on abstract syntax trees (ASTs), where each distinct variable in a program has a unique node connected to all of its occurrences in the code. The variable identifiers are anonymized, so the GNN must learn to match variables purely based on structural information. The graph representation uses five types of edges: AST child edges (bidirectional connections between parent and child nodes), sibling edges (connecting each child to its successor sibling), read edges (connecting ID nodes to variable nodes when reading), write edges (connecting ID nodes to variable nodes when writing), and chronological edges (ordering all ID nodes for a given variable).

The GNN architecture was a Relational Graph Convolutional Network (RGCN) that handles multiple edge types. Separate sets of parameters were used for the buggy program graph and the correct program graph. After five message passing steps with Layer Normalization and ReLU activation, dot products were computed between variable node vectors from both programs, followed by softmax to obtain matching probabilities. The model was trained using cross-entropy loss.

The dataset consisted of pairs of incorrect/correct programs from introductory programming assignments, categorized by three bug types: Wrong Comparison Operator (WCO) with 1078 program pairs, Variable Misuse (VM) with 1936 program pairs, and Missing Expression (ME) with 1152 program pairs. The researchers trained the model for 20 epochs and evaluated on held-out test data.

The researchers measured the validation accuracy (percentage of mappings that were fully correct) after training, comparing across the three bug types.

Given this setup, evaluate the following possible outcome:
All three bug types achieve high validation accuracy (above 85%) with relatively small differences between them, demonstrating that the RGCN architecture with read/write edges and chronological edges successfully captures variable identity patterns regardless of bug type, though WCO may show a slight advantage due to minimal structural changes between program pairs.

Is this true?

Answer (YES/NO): NO